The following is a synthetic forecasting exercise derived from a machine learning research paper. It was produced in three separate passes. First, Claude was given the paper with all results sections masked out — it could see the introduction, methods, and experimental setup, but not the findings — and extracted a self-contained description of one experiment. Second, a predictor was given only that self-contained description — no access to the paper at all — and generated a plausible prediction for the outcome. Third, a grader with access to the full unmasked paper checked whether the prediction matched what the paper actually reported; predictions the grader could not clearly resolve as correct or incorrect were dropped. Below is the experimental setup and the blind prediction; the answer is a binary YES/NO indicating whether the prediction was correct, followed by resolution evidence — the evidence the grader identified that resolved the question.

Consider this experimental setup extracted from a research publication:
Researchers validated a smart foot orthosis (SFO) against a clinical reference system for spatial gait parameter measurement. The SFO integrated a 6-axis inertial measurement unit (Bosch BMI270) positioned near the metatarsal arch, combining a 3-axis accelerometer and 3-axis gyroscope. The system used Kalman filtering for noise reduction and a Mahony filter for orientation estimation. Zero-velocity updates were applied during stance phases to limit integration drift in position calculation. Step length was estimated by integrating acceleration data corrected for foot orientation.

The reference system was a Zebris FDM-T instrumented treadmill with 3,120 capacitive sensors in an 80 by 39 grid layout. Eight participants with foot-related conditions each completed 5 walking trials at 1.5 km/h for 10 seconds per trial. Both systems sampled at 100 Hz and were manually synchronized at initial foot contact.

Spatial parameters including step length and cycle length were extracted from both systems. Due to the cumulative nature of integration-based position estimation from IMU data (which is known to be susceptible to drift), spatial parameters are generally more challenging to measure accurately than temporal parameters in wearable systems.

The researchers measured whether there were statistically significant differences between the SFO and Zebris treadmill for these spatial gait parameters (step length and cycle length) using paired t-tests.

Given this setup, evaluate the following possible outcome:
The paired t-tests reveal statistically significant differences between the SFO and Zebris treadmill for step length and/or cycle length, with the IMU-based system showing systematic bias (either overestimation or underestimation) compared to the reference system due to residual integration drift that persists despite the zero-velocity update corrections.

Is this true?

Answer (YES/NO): YES